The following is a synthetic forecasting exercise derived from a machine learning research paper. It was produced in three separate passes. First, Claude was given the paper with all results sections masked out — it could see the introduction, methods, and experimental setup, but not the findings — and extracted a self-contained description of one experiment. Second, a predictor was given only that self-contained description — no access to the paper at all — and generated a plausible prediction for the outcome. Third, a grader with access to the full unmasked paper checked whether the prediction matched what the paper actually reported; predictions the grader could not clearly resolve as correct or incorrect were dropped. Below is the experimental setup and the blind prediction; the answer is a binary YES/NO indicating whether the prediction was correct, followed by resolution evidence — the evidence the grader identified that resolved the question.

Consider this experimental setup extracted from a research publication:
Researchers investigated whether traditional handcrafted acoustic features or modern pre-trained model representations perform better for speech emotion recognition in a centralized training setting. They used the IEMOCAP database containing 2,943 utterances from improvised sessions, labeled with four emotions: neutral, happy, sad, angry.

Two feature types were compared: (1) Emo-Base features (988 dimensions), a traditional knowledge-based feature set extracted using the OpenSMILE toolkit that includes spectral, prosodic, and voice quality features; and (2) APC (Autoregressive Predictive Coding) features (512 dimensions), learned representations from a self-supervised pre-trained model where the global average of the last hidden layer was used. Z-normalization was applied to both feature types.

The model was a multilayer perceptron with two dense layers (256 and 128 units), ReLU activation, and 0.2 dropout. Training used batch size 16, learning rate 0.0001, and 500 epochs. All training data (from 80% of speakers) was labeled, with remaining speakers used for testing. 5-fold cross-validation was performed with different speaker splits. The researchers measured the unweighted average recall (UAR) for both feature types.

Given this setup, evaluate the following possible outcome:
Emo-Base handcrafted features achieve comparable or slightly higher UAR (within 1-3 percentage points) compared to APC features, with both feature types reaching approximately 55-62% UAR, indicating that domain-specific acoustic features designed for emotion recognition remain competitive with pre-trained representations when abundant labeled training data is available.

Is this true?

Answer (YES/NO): NO